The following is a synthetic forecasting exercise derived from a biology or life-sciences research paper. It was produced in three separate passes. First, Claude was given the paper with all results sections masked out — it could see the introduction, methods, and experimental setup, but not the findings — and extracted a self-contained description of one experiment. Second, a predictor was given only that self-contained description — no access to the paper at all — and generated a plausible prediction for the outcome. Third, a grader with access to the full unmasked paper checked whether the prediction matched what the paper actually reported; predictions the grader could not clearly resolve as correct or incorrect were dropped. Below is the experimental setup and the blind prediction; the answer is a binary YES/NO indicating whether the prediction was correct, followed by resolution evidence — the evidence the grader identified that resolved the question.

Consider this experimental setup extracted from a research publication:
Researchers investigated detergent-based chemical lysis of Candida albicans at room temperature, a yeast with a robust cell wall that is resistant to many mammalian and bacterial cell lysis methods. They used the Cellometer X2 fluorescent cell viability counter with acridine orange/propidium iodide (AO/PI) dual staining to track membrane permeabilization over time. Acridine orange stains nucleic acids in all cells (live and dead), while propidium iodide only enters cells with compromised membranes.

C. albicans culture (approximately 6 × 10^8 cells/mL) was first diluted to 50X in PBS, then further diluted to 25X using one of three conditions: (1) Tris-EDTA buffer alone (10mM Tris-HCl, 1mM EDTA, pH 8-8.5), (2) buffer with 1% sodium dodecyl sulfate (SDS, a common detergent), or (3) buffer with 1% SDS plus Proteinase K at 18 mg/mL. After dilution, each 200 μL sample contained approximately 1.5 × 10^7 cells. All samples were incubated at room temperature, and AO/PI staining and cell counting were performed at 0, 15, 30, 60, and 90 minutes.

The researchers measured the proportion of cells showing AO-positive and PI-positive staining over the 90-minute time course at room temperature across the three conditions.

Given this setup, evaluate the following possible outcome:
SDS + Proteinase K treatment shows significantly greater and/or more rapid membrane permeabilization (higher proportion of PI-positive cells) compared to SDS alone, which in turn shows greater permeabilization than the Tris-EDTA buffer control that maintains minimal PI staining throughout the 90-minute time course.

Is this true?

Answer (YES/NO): NO